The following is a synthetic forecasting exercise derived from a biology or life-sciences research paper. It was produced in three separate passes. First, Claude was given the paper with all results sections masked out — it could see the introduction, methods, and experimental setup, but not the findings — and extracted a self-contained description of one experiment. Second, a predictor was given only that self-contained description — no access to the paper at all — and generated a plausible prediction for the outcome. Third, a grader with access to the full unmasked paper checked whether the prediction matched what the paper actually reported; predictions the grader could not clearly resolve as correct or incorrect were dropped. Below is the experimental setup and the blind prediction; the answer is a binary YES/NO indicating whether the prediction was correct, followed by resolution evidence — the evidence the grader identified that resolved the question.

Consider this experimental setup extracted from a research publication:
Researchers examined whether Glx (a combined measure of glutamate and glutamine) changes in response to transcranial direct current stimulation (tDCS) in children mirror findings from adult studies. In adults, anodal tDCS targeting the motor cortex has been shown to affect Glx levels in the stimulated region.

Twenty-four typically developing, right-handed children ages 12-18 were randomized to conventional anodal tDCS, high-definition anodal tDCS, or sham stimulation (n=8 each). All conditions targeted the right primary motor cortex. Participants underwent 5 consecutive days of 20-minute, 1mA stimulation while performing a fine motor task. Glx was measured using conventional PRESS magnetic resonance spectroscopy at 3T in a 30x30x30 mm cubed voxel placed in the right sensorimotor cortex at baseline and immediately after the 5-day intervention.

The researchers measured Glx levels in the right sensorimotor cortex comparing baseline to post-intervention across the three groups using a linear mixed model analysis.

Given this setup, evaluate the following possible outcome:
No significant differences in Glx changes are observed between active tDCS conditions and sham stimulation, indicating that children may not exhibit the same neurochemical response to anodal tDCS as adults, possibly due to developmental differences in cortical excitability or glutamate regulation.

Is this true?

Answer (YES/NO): YES